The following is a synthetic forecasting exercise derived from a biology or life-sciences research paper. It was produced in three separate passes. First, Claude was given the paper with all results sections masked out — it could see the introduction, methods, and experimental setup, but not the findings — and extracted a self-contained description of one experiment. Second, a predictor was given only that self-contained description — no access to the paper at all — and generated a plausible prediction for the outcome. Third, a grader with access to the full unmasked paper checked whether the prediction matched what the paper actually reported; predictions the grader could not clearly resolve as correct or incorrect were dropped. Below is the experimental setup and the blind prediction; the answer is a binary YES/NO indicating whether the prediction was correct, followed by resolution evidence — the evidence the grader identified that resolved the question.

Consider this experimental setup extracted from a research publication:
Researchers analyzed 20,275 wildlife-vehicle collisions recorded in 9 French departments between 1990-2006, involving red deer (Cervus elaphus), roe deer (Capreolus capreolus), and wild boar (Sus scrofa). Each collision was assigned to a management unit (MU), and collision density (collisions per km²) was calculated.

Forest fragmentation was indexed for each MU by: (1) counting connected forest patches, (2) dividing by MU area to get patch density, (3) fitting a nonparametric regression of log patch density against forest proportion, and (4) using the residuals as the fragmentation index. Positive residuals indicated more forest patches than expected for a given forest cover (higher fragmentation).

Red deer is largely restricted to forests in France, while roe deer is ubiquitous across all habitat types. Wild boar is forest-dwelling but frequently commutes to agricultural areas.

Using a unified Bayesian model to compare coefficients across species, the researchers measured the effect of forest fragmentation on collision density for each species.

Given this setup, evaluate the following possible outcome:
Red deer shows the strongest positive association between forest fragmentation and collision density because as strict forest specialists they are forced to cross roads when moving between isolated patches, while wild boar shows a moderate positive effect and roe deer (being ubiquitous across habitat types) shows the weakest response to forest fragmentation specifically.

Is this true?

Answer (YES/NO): NO